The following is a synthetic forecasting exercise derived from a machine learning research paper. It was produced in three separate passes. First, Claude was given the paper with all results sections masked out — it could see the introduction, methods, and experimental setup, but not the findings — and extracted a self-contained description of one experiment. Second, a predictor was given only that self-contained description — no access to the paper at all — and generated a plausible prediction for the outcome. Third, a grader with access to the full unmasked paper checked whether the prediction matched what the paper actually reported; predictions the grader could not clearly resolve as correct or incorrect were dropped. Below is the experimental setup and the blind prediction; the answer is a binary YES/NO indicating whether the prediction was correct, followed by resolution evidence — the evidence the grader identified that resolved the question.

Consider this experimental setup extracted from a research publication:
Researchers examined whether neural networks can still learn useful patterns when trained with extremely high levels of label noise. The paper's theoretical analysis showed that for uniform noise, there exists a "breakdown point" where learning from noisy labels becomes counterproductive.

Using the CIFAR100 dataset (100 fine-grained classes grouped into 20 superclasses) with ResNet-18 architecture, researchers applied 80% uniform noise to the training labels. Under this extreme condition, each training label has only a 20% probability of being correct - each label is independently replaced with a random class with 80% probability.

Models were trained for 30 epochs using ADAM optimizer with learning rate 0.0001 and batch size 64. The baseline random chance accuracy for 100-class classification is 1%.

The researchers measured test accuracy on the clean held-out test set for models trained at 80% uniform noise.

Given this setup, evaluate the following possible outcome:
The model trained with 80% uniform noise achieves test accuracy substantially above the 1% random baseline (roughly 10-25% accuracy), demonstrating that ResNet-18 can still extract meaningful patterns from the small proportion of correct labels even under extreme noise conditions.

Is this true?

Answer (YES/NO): YES